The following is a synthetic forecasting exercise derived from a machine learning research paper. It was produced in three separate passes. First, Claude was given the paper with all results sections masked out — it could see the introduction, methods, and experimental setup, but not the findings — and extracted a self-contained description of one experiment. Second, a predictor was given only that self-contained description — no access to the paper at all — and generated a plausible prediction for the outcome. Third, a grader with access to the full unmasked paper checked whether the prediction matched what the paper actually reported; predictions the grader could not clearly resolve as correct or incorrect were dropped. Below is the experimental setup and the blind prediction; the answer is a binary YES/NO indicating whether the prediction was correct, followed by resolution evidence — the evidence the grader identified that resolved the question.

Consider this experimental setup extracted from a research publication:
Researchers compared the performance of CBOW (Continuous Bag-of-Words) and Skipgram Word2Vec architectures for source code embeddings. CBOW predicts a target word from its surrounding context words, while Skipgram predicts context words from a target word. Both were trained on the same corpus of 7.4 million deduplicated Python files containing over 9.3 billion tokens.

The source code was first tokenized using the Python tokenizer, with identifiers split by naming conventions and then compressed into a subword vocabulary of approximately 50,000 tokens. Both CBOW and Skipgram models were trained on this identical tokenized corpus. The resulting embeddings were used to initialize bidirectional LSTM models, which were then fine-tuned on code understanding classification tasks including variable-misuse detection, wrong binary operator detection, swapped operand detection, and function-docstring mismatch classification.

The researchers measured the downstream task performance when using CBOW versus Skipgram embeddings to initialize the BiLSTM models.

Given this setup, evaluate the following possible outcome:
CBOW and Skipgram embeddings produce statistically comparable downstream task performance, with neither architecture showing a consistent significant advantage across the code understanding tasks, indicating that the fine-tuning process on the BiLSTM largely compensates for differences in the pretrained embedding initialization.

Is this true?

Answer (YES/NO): NO